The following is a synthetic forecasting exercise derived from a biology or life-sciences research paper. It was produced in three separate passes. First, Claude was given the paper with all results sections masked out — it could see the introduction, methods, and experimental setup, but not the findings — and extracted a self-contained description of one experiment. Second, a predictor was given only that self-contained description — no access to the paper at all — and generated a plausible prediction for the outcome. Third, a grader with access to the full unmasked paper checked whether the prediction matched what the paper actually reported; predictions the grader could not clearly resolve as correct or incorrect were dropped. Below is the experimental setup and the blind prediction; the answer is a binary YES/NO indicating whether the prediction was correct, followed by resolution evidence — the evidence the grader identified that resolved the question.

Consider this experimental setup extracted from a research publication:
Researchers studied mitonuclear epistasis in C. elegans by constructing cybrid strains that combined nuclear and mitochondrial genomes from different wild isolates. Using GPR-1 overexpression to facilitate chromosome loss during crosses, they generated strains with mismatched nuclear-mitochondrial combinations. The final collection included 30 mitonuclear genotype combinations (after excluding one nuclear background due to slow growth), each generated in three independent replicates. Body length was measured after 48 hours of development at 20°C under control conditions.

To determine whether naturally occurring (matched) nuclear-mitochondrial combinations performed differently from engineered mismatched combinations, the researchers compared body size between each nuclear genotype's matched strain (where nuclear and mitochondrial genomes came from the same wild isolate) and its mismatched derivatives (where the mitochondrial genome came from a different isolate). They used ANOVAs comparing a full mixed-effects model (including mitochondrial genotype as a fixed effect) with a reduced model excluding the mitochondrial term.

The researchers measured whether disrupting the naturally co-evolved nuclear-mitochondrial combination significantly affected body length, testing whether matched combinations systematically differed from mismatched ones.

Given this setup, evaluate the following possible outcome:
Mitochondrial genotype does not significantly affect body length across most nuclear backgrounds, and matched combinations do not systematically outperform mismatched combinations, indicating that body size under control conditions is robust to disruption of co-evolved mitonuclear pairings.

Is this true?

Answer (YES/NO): NO